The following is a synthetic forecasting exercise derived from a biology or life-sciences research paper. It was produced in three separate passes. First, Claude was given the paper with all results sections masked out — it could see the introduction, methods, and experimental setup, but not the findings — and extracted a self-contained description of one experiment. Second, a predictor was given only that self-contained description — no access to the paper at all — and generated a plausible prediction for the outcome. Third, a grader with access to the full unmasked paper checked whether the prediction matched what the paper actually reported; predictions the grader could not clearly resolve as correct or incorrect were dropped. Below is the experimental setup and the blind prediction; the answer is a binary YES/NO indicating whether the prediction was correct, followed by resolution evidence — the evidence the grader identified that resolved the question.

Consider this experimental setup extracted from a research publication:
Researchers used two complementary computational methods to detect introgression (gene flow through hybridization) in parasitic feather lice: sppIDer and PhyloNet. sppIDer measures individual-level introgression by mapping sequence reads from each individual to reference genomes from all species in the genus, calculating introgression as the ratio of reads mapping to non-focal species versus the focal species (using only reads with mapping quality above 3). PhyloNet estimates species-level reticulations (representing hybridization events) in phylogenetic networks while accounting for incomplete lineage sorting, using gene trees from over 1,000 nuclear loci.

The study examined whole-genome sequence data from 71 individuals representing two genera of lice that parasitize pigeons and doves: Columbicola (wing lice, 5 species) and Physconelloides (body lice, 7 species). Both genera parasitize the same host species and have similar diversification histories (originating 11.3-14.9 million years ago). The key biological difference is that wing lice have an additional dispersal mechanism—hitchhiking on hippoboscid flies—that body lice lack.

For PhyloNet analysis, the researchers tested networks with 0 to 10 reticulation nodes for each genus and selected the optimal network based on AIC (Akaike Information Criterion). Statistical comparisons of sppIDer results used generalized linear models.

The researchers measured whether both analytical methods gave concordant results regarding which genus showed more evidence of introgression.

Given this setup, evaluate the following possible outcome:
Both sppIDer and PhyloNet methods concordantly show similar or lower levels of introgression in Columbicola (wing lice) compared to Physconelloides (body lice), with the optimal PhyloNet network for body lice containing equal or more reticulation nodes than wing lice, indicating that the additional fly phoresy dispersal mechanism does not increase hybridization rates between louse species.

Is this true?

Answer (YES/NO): NO